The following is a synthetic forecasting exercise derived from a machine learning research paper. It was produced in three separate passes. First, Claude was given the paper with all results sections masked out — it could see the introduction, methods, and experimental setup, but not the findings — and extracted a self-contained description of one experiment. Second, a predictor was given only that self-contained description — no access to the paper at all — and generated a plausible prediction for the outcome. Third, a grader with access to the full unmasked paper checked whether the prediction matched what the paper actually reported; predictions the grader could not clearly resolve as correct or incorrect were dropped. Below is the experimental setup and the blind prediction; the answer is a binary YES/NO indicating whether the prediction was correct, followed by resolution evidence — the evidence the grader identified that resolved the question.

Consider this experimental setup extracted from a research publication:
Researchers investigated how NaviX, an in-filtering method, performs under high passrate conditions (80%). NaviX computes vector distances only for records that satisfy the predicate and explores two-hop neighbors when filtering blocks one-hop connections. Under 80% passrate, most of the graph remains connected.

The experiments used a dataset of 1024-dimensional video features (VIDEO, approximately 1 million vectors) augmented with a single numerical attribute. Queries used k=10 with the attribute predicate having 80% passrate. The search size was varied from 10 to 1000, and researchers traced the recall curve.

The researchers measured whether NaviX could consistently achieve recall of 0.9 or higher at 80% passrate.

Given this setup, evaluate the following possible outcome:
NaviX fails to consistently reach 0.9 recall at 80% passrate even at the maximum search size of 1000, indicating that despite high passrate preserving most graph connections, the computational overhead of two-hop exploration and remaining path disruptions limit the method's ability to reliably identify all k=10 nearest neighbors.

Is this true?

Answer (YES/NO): NO